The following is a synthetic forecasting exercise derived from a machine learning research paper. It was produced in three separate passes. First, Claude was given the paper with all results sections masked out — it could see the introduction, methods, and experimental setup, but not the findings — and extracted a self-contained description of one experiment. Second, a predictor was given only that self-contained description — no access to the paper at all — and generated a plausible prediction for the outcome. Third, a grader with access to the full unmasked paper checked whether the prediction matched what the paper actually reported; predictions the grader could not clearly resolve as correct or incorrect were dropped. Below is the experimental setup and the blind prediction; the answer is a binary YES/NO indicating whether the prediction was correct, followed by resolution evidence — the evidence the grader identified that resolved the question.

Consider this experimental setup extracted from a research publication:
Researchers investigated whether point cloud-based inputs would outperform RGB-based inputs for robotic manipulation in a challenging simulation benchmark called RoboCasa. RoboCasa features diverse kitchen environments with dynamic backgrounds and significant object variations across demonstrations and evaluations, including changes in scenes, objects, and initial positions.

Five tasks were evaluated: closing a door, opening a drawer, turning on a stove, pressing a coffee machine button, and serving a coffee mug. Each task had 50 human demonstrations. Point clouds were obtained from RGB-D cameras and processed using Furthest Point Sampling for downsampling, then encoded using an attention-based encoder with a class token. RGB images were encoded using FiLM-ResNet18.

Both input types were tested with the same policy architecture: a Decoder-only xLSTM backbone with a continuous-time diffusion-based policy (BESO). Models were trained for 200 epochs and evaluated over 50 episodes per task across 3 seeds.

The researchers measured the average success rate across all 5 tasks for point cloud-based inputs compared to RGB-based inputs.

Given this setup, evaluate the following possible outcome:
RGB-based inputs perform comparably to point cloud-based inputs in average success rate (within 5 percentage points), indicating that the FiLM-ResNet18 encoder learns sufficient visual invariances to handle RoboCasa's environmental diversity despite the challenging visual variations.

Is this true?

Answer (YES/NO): NO